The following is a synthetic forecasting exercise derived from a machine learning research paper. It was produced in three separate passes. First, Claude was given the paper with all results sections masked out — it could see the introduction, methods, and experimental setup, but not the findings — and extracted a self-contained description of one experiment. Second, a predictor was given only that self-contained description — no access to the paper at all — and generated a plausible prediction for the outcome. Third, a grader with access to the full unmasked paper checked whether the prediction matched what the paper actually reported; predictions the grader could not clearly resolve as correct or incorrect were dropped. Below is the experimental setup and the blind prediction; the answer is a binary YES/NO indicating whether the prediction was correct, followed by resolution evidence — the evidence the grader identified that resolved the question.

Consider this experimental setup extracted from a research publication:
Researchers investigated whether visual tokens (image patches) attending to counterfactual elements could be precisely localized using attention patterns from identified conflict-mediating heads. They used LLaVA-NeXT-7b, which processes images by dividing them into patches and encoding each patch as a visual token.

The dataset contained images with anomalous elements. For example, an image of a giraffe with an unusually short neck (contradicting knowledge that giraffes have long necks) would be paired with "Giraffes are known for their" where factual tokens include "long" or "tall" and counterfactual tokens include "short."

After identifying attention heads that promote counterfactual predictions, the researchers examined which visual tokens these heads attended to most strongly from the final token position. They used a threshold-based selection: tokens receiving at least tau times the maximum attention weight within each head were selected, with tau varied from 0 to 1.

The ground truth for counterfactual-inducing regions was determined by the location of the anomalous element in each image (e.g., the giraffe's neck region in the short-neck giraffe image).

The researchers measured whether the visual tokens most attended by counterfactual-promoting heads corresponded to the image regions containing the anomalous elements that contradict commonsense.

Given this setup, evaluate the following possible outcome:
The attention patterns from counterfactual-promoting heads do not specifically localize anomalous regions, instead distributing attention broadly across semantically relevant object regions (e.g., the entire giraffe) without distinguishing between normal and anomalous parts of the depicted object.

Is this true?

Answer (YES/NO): NO